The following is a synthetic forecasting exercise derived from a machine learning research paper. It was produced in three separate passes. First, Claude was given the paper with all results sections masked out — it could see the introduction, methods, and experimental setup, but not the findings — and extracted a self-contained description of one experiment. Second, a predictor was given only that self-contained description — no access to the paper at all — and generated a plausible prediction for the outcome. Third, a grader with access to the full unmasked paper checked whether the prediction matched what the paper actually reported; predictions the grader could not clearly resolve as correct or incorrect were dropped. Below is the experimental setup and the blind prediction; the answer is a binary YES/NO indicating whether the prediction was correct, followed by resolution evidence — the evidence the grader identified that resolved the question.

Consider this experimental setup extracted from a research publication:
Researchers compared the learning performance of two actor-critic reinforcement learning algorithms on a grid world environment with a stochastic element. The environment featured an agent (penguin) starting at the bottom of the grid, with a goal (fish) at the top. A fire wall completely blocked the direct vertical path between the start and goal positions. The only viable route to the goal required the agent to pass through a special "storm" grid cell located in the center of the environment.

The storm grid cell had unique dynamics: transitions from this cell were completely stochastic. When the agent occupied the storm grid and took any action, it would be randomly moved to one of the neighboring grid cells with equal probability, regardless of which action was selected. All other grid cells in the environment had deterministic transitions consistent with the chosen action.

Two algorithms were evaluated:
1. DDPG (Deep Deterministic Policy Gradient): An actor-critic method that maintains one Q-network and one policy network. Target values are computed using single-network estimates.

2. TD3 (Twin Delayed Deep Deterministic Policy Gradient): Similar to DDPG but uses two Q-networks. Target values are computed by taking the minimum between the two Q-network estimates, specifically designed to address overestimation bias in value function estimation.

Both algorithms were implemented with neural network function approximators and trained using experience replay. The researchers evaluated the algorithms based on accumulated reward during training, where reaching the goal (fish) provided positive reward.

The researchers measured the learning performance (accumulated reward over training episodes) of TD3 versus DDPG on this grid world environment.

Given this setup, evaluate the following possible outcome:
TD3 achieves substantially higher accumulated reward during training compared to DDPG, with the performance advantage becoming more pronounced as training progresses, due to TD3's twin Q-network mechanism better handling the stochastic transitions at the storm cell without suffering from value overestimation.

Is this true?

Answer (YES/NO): NO